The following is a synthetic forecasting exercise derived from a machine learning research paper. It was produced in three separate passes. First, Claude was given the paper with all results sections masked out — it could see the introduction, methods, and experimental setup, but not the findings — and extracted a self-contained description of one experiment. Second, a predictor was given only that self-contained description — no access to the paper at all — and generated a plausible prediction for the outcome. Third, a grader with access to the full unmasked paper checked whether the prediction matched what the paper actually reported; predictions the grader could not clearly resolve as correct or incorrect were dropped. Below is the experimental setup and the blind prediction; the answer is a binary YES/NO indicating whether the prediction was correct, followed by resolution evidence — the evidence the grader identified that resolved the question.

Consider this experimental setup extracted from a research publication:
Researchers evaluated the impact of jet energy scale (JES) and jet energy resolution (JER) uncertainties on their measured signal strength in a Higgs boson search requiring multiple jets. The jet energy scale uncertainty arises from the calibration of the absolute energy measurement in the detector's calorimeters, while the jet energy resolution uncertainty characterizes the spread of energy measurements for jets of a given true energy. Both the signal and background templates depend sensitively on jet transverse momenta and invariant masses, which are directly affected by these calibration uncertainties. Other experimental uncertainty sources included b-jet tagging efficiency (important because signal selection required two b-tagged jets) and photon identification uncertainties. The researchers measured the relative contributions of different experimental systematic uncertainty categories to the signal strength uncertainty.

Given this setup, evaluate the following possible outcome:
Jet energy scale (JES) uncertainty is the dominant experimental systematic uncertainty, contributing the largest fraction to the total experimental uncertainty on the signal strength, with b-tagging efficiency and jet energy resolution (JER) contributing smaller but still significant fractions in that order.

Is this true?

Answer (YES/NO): NO